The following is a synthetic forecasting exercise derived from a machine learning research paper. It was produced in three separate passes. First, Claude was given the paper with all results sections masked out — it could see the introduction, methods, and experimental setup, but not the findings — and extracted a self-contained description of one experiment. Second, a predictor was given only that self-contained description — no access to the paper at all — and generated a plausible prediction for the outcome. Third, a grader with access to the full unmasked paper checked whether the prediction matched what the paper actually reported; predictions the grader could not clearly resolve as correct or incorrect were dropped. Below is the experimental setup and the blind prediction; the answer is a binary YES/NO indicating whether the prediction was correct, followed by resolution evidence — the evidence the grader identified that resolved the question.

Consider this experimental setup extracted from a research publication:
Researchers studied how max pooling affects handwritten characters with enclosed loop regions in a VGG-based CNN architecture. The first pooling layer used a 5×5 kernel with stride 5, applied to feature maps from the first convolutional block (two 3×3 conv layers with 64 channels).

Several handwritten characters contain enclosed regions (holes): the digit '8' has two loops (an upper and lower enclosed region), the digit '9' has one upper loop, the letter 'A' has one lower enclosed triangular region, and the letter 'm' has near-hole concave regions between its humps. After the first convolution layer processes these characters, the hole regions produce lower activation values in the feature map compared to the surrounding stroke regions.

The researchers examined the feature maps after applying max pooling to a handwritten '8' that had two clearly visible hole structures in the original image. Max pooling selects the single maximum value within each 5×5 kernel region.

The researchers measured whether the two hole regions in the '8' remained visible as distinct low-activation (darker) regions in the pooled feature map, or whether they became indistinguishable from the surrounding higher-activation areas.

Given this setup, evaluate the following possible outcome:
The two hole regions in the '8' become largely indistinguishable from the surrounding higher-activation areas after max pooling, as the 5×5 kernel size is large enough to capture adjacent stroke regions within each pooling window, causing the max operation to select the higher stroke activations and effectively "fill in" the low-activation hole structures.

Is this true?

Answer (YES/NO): YES